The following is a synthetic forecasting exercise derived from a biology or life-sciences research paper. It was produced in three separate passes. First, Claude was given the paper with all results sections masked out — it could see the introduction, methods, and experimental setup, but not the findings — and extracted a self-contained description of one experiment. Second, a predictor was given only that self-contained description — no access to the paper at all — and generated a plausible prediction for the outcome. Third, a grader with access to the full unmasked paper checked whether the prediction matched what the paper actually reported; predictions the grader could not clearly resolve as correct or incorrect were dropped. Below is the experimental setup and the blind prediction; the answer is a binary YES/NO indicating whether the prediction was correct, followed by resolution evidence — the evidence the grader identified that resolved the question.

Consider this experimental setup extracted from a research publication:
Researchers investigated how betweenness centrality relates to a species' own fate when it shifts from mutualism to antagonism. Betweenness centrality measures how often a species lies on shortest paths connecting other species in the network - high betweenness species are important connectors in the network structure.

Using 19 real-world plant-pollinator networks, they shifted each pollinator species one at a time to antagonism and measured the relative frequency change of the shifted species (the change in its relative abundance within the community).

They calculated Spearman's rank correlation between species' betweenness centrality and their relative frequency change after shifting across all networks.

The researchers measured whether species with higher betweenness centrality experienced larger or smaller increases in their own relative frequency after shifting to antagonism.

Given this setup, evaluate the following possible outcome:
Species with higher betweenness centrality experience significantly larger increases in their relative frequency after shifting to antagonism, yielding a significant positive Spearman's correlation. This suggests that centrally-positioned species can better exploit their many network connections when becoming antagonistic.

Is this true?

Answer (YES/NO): NO